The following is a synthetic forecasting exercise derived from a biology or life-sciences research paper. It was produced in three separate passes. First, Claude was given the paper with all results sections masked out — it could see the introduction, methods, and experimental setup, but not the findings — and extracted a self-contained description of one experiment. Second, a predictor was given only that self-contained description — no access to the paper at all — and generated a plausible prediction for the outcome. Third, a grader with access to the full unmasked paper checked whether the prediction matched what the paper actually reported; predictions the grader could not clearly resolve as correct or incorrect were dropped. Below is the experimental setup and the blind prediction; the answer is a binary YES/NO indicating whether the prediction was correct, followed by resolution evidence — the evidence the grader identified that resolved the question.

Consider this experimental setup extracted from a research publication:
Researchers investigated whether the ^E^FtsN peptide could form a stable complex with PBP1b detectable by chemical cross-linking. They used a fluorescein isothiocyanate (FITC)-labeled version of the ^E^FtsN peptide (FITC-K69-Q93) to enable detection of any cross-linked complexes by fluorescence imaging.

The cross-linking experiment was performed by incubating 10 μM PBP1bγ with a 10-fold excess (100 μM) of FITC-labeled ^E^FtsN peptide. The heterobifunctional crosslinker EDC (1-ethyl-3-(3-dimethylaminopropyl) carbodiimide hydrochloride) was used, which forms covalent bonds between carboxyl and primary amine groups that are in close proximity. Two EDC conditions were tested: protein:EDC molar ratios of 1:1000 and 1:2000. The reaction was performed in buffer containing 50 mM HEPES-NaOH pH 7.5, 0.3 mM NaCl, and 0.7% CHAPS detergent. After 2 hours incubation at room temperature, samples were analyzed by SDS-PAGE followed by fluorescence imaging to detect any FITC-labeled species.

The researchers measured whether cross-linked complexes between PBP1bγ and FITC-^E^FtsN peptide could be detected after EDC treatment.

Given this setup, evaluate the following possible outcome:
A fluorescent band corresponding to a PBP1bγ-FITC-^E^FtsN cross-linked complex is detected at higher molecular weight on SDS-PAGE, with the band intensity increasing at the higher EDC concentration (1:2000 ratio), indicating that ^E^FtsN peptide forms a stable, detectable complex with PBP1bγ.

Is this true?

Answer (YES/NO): YES